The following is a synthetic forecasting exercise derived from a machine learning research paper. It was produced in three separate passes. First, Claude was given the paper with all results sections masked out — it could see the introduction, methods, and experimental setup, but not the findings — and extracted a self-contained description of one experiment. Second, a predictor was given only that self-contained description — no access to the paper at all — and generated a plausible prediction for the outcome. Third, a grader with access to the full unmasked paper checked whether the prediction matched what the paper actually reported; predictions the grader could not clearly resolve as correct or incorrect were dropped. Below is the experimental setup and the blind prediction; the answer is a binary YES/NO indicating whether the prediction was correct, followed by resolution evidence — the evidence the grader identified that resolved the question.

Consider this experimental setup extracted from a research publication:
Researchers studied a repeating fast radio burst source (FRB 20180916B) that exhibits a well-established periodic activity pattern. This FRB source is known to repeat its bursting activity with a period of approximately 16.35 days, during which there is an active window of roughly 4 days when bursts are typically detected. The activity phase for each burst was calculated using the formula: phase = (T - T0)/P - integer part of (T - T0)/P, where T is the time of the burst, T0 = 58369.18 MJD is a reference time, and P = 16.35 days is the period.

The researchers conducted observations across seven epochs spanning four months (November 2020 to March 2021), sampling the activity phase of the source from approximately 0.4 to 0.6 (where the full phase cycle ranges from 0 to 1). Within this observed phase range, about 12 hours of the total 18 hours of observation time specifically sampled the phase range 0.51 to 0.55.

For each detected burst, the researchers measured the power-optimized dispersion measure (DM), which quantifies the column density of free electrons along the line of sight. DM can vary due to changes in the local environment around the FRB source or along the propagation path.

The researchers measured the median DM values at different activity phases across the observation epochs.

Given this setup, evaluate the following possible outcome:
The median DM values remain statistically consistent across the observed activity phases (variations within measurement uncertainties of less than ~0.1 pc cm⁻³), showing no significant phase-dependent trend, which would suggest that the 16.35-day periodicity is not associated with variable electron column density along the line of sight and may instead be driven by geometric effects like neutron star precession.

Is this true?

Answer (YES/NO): NO